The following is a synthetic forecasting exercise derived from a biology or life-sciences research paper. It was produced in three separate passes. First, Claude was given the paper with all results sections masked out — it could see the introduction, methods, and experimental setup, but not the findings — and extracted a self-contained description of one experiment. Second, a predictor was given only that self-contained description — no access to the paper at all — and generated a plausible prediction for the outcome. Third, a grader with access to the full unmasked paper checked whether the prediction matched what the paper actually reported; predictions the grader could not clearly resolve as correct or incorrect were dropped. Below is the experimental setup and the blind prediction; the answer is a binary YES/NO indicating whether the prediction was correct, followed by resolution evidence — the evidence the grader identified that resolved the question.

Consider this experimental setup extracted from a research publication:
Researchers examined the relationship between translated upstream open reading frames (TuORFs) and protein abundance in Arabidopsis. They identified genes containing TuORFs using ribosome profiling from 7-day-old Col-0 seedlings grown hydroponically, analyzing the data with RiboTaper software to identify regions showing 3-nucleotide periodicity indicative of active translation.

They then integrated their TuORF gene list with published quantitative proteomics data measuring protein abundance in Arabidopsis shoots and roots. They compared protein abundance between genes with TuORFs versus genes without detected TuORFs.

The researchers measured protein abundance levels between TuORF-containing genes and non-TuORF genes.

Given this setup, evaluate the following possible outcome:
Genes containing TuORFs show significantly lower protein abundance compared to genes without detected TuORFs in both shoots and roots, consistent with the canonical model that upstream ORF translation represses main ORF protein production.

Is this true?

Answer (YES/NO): YES